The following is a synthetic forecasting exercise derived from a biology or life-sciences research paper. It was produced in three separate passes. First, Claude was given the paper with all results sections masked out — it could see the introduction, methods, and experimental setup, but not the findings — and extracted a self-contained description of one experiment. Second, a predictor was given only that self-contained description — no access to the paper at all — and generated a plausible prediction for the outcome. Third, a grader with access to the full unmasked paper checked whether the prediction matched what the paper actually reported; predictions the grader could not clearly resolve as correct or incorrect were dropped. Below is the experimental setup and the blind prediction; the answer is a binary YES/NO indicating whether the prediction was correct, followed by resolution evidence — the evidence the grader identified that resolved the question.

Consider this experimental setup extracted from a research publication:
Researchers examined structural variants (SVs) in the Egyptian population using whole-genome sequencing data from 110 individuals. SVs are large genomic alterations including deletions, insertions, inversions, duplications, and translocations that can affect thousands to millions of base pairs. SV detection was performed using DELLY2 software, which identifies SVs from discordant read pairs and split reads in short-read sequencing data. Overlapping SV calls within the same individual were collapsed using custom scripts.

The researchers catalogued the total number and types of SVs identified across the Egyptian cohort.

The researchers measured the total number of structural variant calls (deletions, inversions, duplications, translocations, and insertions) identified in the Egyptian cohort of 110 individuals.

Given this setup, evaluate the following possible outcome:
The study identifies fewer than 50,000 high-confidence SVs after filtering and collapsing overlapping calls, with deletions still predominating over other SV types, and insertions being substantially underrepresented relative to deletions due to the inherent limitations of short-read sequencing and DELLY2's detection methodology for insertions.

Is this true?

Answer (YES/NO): NO